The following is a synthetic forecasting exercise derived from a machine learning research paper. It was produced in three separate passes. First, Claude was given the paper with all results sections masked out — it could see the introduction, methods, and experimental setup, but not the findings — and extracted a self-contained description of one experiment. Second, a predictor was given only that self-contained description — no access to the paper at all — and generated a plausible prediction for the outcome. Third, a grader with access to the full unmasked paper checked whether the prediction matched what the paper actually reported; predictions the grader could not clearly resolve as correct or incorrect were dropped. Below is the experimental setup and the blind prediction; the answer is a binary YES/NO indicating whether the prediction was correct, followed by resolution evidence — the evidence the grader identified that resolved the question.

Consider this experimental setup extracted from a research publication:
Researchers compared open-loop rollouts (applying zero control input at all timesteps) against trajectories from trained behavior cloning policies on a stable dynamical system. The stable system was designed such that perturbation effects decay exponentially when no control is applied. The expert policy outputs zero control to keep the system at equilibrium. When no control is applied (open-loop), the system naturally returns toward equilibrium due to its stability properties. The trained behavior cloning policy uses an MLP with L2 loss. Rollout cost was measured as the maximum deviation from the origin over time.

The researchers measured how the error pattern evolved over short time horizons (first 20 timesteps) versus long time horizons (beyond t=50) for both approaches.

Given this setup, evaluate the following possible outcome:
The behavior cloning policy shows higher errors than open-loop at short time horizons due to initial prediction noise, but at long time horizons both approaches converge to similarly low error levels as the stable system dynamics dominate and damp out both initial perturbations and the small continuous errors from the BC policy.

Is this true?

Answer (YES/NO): NO